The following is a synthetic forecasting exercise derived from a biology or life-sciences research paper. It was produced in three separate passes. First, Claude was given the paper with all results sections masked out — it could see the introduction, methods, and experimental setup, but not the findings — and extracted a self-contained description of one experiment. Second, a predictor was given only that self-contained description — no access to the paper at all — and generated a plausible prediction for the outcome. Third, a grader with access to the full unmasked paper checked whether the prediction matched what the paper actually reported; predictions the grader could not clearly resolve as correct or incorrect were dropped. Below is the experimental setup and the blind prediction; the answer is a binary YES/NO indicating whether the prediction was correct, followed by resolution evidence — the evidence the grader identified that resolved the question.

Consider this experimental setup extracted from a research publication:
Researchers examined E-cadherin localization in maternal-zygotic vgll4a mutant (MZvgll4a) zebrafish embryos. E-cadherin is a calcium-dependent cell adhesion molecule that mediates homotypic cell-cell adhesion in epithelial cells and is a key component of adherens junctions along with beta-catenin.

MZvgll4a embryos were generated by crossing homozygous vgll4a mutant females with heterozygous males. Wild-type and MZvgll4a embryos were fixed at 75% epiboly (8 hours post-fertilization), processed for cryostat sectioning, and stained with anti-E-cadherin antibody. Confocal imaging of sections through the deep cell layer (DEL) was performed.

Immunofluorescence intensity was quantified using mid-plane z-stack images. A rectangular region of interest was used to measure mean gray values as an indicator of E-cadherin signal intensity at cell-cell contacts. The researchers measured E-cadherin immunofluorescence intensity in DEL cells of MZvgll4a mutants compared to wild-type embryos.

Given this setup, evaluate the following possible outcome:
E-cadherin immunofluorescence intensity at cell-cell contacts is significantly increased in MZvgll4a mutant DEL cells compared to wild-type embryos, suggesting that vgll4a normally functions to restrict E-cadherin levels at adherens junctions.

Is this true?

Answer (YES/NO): NO